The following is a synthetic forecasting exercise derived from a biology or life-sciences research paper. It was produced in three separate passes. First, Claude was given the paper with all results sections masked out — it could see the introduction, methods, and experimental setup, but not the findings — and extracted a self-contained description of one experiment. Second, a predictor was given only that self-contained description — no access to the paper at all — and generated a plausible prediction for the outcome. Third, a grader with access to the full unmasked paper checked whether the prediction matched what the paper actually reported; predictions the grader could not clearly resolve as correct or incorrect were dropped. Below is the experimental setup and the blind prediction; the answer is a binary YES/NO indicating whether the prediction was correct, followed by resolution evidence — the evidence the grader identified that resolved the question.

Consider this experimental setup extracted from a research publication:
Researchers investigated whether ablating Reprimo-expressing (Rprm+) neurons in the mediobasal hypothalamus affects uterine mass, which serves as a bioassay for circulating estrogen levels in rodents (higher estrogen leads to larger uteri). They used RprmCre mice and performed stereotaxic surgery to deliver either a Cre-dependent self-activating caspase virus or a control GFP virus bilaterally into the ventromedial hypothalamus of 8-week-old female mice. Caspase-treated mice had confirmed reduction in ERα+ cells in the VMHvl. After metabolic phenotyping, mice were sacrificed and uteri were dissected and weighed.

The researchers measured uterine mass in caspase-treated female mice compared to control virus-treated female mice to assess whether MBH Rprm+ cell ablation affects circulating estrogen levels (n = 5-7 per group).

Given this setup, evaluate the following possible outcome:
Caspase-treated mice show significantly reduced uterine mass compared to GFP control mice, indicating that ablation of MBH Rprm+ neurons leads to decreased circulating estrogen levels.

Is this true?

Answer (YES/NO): NO